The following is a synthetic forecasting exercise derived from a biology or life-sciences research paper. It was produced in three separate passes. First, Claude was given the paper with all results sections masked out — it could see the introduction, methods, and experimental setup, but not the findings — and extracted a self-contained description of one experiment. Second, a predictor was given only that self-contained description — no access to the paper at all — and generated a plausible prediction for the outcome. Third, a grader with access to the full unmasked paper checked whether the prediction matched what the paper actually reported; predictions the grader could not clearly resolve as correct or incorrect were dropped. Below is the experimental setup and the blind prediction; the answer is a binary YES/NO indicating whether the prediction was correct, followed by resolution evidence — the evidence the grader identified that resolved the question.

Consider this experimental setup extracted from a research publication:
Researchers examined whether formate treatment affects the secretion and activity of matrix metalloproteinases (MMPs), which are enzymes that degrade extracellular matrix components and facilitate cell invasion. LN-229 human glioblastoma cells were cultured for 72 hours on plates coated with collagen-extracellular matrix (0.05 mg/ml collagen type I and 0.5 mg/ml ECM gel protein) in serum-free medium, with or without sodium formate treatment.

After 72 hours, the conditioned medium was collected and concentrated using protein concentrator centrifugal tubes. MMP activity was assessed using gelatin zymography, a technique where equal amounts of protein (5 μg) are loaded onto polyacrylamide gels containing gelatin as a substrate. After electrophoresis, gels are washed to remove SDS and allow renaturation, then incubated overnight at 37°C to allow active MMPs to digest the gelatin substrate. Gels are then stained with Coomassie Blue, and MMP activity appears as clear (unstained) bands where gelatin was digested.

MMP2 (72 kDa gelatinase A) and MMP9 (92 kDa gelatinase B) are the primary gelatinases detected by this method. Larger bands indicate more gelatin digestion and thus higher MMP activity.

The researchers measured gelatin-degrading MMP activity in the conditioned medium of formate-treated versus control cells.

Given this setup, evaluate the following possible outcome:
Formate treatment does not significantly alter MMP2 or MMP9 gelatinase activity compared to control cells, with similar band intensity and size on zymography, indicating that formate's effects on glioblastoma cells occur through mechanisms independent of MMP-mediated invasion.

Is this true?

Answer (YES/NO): NO